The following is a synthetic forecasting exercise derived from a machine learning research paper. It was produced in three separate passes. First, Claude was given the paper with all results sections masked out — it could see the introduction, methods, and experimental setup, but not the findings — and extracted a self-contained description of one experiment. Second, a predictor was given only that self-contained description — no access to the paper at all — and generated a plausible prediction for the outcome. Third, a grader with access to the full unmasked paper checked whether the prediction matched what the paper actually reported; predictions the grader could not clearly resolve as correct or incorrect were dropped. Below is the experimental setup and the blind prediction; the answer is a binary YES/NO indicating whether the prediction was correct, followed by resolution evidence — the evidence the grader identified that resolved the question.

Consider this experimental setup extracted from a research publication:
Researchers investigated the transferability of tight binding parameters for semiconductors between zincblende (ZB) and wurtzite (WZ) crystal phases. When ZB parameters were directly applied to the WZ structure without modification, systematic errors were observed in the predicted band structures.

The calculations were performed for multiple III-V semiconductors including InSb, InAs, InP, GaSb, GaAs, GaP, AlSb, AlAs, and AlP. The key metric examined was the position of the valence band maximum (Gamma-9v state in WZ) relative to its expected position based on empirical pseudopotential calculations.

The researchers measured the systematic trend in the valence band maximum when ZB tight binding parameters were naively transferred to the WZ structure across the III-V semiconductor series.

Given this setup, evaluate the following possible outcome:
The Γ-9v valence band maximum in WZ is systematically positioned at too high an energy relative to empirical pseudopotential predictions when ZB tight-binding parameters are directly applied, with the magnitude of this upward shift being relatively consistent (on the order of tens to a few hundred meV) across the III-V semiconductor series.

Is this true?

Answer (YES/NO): NO